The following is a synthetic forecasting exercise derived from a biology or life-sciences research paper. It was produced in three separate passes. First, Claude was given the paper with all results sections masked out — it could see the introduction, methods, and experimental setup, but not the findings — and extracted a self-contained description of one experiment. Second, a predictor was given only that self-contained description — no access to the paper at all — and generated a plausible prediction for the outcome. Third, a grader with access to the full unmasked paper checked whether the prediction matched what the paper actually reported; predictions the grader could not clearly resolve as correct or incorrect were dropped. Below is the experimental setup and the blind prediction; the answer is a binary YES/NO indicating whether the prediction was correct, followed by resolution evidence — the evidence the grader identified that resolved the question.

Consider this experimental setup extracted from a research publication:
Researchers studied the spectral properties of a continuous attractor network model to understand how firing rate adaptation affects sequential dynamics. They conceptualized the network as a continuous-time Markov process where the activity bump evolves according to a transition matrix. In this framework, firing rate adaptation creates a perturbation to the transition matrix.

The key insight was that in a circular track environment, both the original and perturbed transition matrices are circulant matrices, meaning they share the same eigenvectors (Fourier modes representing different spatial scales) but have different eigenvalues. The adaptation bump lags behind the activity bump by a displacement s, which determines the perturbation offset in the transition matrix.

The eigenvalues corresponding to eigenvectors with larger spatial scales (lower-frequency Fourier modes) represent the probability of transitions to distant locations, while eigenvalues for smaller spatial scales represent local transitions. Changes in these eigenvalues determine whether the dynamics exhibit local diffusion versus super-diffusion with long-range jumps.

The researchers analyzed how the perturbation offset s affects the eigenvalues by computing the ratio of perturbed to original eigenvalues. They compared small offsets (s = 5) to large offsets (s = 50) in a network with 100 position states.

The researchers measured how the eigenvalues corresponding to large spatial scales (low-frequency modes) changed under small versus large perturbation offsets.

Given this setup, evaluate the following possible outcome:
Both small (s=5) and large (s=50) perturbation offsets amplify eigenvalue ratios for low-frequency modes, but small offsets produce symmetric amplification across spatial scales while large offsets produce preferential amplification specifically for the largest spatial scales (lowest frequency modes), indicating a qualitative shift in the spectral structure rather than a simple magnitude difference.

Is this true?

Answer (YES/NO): NO